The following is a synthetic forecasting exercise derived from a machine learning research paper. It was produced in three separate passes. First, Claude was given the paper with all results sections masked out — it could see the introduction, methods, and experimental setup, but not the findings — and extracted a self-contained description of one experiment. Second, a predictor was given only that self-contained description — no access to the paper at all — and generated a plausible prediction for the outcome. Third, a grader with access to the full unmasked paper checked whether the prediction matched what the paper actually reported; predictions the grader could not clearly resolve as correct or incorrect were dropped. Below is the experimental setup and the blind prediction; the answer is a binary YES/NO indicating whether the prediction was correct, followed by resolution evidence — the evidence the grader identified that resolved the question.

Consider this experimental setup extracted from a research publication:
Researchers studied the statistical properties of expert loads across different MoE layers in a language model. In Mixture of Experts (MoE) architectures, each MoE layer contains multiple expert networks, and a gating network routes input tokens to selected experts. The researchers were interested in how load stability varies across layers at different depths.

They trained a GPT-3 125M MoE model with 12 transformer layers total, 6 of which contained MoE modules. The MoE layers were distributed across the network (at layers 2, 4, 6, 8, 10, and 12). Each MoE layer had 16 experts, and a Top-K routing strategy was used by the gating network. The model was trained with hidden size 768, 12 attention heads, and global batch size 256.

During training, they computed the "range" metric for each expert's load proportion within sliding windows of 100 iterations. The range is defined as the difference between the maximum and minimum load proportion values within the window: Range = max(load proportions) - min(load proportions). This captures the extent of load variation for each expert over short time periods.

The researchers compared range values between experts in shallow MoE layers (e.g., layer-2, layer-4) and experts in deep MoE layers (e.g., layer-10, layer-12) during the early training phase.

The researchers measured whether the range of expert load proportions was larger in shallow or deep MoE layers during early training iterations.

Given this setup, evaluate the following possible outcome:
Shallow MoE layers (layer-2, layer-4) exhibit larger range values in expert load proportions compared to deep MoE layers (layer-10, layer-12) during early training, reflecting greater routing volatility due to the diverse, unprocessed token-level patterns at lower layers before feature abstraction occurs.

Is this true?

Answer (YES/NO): YES